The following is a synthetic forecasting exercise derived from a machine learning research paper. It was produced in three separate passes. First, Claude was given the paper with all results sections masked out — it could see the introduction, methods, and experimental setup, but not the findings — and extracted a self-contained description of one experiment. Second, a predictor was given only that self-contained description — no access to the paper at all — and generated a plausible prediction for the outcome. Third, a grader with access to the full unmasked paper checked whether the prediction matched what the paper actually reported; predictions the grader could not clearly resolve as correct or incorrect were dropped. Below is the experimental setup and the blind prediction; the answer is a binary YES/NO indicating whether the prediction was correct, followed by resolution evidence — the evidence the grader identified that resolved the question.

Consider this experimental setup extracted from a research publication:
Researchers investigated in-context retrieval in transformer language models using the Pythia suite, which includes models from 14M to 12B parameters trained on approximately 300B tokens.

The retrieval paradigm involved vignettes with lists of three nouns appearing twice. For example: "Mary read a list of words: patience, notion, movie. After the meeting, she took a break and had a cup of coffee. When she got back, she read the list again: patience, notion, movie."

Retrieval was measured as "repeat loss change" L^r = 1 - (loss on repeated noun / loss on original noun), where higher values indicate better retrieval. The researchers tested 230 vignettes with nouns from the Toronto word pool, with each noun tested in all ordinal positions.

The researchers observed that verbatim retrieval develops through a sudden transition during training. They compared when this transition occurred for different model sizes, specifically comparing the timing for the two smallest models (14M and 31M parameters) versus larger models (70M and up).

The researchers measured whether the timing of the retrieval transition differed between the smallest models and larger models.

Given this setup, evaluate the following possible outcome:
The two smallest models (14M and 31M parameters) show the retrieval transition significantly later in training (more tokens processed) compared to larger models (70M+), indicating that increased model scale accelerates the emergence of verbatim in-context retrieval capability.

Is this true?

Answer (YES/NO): NO